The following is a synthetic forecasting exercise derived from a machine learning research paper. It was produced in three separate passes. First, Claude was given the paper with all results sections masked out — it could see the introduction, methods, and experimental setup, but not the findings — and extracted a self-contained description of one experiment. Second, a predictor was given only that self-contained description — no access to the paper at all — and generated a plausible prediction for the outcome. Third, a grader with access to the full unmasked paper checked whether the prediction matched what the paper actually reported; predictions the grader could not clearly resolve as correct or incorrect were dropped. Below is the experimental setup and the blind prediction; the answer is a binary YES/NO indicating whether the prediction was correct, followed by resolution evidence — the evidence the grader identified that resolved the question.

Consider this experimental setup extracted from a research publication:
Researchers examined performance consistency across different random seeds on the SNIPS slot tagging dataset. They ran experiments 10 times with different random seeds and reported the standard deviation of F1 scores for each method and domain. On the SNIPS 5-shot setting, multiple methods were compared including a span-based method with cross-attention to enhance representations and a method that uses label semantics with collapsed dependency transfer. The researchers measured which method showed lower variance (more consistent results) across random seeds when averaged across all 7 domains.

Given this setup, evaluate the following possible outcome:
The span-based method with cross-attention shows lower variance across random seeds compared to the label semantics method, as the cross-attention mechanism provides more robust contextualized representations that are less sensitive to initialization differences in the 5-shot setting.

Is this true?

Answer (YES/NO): YES